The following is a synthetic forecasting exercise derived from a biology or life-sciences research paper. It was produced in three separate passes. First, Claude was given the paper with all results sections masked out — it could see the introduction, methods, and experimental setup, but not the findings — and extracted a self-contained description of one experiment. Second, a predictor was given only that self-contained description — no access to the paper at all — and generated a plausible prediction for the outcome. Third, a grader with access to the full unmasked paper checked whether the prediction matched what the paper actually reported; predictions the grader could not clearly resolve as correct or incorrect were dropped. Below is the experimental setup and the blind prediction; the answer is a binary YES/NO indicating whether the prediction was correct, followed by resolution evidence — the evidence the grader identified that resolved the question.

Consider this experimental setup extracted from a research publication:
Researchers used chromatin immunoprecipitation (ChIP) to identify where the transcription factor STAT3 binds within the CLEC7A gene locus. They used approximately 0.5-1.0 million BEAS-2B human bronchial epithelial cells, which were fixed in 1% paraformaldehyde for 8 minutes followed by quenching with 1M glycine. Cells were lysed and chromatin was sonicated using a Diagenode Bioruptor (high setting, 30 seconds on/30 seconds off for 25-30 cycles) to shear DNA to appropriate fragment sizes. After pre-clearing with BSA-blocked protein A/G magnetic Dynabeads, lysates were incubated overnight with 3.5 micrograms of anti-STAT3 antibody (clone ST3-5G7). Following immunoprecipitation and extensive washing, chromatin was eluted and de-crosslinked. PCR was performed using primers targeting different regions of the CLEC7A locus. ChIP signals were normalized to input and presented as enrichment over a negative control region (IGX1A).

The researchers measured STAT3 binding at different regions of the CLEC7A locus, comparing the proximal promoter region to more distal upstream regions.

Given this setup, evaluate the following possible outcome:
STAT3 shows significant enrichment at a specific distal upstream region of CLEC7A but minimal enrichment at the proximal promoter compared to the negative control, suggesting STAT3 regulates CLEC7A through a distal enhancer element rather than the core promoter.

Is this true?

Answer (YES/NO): YES